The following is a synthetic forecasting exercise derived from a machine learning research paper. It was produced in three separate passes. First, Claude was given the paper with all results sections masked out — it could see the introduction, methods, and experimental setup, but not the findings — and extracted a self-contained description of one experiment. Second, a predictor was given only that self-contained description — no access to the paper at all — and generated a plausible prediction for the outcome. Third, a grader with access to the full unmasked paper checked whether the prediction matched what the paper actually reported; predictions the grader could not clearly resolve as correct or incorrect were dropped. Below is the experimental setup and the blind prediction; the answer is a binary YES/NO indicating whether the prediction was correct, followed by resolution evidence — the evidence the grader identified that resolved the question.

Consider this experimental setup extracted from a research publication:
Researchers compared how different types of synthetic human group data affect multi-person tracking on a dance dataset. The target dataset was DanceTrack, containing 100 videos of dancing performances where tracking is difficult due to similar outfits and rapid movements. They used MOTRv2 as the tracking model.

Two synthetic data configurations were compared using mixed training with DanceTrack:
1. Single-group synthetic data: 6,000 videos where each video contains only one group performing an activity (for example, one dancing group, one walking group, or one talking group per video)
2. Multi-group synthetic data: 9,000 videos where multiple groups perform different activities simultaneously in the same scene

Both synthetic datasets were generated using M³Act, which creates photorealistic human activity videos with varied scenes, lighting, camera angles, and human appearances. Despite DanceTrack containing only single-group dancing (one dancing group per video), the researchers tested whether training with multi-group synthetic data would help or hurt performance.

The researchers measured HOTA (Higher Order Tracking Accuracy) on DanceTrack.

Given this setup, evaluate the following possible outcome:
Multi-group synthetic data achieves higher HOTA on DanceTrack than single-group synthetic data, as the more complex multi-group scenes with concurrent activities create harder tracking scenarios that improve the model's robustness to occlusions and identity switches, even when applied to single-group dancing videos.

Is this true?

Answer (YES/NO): YES